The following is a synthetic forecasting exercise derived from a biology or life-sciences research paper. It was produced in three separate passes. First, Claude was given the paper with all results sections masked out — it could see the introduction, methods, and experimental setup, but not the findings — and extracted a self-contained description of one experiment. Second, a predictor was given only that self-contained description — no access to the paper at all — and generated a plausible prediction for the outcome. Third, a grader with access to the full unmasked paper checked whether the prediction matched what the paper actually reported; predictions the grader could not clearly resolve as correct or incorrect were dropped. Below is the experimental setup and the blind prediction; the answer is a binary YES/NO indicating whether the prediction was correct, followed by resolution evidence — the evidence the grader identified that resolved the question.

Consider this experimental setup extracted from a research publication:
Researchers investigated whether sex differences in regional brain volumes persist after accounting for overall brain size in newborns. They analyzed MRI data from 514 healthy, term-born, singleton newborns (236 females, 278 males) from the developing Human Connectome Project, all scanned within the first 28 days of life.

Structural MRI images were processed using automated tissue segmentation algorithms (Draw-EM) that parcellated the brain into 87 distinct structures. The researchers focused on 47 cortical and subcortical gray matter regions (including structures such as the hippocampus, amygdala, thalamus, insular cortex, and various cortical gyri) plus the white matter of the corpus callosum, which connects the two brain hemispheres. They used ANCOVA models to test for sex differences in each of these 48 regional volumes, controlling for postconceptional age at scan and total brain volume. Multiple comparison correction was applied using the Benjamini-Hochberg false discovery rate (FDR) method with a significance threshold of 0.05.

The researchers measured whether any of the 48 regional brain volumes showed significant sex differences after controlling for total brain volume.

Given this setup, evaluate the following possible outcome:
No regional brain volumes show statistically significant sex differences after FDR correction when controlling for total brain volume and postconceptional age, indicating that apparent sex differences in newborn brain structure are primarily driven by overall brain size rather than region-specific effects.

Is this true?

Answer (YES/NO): NO